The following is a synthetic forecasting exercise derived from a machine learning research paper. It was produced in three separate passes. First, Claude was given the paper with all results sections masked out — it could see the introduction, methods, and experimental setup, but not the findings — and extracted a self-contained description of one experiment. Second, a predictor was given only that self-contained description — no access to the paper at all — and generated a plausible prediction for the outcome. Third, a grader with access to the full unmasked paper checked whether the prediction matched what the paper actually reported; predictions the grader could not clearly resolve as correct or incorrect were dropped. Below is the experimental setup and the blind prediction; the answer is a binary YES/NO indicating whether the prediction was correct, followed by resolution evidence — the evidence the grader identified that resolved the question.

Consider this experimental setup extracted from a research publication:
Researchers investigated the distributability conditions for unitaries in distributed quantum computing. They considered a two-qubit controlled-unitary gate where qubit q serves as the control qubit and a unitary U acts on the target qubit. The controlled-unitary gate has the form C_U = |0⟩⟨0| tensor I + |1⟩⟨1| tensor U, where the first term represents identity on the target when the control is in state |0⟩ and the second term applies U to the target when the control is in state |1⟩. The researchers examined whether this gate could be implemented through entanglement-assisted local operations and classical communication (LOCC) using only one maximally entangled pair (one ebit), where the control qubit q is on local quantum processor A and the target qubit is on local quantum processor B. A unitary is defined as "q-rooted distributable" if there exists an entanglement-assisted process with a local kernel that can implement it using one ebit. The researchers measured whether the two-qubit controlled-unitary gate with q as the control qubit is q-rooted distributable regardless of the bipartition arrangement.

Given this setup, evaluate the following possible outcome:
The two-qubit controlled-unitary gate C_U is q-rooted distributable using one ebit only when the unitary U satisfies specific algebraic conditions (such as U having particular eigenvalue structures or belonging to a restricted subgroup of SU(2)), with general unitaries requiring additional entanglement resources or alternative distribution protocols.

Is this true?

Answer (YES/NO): NO